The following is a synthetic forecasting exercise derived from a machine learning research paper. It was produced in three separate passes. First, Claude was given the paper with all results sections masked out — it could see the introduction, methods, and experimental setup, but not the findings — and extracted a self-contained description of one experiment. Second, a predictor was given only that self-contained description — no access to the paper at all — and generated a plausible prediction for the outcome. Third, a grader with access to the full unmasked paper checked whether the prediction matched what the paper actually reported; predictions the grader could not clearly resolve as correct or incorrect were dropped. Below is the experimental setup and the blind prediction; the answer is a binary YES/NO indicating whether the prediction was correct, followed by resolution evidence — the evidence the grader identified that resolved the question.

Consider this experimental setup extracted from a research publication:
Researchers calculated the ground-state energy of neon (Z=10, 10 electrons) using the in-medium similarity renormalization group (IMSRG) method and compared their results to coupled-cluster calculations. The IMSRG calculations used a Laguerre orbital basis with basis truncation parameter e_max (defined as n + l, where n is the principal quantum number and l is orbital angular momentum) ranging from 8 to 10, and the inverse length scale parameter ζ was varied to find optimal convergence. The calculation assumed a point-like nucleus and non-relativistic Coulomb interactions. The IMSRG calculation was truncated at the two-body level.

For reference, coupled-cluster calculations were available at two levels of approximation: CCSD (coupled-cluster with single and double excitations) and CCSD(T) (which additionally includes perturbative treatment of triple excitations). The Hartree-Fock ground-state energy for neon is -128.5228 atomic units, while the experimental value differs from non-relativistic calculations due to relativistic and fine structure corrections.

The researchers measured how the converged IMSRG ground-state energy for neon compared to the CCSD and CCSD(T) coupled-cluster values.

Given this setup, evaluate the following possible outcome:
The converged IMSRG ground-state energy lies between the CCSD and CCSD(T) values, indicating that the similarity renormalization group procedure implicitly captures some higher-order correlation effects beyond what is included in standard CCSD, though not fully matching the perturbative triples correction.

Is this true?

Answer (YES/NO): NO